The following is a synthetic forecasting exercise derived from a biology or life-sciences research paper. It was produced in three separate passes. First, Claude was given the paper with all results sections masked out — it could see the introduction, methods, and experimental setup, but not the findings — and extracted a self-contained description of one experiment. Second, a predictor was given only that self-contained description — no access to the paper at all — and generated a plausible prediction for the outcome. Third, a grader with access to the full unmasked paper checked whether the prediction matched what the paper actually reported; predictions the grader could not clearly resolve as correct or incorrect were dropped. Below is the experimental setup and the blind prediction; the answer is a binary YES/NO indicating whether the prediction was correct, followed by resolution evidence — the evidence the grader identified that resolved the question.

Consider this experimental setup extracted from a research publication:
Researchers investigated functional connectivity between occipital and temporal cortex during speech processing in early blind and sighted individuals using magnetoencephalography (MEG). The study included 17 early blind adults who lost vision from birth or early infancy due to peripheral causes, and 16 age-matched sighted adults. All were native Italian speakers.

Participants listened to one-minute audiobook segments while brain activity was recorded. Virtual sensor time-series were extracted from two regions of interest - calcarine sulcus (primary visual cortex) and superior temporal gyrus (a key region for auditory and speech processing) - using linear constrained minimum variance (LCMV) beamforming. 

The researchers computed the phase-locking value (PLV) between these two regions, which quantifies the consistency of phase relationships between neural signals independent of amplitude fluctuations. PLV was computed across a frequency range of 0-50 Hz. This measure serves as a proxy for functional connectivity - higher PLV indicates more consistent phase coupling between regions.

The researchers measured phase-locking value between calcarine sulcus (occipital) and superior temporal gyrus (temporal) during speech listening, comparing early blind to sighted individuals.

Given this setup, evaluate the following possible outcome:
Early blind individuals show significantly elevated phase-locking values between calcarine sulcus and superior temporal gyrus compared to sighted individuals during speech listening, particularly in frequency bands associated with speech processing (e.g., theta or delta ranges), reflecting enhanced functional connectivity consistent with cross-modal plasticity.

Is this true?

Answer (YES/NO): YES